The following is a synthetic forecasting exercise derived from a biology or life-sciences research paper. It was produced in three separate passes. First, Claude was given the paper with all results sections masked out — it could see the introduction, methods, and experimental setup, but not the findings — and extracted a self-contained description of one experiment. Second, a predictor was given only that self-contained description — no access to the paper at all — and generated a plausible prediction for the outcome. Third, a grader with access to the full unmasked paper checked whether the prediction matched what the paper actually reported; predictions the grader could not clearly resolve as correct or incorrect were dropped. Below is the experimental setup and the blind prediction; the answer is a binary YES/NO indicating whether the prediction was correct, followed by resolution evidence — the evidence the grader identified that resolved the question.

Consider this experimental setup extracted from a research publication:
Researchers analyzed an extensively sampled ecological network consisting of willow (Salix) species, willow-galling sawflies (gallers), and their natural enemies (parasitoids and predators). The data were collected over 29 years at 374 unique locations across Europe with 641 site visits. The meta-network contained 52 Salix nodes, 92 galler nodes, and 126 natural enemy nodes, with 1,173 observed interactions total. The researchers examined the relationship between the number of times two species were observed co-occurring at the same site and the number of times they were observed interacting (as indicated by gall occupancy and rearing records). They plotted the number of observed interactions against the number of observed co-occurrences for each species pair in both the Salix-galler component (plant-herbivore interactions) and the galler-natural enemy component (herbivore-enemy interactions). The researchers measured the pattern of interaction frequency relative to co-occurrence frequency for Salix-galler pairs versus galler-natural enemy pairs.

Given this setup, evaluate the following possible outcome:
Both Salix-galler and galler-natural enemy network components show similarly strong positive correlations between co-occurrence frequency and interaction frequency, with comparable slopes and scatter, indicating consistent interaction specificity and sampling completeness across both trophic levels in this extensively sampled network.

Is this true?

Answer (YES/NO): NO